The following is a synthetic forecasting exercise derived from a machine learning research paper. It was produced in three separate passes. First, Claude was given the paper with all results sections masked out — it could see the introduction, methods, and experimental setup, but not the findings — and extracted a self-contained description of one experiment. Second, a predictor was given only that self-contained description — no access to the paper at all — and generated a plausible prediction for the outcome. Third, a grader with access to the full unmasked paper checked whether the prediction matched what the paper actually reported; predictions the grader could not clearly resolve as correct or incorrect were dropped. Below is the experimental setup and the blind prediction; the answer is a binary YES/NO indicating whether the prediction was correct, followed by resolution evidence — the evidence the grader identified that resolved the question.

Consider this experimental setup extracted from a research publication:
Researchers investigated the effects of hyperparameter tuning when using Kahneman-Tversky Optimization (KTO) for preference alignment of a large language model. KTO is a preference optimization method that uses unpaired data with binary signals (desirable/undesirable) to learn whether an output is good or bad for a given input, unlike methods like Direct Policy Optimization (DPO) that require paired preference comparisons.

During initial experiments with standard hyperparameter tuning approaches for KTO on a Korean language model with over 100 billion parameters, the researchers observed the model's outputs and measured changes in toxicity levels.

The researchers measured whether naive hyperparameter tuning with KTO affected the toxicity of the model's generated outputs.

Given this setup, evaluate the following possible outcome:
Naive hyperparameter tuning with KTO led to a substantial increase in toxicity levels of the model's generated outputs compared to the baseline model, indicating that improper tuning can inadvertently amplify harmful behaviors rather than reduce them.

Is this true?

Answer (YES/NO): YES